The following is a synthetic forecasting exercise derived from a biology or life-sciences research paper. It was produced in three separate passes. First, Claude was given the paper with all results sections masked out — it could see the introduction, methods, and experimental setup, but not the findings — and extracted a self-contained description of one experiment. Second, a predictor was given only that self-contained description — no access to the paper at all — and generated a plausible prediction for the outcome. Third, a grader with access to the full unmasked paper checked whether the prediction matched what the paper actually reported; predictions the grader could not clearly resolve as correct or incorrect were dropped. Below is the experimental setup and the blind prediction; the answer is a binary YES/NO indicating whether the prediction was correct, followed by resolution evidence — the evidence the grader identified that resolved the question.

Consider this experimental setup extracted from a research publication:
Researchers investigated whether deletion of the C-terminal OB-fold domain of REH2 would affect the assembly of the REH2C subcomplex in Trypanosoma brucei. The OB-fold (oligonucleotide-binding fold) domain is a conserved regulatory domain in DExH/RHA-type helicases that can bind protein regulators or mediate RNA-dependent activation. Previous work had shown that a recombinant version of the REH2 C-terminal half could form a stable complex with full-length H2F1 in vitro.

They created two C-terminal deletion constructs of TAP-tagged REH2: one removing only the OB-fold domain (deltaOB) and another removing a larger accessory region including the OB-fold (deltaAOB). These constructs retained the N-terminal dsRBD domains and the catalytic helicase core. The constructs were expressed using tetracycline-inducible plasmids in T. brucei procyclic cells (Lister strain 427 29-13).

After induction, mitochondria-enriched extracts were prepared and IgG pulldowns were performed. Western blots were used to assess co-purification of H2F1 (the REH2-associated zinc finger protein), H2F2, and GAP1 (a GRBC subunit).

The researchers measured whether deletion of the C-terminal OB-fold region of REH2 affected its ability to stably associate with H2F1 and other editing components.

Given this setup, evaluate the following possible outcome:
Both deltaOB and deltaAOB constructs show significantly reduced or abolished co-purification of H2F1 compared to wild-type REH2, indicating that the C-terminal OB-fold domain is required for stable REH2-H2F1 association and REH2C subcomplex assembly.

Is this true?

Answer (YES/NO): YES